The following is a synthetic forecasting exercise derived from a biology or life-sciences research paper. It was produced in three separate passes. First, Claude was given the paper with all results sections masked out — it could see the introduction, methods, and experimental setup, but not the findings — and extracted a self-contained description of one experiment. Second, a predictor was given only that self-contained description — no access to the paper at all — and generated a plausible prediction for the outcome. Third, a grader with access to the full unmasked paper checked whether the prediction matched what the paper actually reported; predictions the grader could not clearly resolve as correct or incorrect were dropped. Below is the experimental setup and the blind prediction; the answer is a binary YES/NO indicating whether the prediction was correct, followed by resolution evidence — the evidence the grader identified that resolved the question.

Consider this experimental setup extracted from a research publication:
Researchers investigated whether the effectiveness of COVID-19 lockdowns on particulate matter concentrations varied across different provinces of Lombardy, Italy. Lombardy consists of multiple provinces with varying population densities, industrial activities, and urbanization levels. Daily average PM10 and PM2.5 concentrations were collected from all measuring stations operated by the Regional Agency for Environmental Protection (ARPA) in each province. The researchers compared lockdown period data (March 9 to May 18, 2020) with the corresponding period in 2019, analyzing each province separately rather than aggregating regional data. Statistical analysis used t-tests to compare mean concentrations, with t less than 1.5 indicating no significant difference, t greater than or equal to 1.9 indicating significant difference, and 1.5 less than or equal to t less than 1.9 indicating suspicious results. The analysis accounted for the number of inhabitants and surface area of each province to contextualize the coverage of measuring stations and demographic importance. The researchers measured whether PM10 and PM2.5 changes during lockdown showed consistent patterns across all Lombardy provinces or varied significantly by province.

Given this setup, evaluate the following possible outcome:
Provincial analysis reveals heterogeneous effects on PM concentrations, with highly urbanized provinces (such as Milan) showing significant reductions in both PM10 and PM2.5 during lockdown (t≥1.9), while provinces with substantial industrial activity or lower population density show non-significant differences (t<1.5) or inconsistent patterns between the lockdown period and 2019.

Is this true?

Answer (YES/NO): NO